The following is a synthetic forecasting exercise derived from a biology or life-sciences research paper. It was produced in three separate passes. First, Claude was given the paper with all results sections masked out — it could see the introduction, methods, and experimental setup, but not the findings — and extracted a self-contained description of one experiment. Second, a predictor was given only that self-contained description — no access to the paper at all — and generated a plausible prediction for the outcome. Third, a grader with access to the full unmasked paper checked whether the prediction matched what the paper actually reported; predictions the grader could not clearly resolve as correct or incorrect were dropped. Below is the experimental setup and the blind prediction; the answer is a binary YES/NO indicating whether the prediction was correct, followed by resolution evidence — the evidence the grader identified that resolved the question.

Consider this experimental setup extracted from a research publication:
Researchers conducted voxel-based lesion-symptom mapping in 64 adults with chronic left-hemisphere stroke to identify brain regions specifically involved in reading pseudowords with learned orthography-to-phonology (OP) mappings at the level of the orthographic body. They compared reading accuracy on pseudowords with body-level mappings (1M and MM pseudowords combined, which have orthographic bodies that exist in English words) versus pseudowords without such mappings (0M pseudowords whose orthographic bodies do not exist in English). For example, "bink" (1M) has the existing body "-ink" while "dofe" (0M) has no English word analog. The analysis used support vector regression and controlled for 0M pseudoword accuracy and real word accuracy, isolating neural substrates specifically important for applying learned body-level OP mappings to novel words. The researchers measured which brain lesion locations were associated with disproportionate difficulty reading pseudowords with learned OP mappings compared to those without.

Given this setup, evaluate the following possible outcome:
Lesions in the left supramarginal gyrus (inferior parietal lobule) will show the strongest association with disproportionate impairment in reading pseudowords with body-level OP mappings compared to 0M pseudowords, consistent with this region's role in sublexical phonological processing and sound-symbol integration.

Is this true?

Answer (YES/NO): NO